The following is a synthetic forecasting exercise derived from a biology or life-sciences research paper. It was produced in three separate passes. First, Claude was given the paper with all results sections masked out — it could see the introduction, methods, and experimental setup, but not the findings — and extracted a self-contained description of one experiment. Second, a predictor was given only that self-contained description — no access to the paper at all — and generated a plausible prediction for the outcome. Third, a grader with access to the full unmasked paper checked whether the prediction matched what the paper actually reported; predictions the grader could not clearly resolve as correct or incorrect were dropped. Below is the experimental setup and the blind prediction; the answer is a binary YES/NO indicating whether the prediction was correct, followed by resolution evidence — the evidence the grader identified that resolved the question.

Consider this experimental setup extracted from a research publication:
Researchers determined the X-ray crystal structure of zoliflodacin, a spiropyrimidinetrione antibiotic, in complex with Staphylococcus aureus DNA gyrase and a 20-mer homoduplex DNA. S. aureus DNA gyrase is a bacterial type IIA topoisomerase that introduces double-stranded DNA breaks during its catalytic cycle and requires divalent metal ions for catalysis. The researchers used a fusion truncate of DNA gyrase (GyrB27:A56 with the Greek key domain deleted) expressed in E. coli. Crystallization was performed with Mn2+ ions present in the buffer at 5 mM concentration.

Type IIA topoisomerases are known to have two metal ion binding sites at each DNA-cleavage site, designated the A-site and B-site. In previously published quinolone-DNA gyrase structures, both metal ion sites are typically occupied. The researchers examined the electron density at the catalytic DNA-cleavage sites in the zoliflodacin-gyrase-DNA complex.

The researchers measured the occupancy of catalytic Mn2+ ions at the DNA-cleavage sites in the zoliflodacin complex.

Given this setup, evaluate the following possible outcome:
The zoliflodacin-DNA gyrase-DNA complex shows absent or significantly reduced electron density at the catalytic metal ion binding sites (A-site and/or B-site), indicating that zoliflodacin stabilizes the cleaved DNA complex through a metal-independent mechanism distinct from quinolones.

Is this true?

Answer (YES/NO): NO